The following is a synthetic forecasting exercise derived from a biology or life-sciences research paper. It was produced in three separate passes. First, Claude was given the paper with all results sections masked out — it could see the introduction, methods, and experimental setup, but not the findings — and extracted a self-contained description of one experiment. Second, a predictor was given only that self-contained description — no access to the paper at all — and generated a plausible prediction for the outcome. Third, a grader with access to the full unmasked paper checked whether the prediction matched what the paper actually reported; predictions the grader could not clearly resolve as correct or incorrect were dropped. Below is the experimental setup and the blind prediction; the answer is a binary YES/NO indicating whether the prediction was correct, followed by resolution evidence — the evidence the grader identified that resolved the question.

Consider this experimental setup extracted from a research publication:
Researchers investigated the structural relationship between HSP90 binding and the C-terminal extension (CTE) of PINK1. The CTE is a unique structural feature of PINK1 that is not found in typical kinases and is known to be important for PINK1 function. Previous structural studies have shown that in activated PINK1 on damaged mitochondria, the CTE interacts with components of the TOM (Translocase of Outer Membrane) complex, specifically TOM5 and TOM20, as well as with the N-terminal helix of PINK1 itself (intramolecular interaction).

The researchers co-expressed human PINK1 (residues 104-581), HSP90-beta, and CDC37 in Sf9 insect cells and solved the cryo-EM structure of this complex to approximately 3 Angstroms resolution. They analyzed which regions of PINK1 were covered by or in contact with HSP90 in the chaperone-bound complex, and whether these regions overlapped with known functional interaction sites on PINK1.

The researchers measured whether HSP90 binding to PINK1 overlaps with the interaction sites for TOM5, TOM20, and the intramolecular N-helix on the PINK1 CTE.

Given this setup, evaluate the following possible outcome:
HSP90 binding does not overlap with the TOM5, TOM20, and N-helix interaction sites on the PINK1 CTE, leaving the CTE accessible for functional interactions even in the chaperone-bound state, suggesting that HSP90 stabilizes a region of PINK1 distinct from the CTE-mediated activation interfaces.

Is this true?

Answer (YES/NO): NO